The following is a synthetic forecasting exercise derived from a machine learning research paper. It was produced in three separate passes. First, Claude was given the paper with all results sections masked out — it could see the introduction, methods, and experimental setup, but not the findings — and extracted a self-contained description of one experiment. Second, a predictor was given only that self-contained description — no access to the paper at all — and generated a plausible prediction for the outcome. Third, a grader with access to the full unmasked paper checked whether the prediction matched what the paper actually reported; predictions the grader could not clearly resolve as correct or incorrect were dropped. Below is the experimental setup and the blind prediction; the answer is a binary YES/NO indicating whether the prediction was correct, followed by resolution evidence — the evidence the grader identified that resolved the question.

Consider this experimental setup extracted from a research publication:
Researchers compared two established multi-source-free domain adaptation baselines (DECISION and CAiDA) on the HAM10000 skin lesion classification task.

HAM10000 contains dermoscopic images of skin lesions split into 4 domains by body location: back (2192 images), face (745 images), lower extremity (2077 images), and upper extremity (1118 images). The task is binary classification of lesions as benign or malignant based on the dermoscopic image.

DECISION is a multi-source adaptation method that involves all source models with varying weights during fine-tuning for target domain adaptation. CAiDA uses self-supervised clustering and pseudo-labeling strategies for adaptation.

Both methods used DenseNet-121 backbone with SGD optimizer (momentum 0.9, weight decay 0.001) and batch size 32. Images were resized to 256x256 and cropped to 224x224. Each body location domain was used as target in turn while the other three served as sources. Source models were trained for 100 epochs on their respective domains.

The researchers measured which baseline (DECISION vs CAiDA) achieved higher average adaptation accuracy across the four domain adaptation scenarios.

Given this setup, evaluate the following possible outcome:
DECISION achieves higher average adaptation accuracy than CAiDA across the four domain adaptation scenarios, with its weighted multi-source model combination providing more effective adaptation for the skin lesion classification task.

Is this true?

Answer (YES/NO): NO